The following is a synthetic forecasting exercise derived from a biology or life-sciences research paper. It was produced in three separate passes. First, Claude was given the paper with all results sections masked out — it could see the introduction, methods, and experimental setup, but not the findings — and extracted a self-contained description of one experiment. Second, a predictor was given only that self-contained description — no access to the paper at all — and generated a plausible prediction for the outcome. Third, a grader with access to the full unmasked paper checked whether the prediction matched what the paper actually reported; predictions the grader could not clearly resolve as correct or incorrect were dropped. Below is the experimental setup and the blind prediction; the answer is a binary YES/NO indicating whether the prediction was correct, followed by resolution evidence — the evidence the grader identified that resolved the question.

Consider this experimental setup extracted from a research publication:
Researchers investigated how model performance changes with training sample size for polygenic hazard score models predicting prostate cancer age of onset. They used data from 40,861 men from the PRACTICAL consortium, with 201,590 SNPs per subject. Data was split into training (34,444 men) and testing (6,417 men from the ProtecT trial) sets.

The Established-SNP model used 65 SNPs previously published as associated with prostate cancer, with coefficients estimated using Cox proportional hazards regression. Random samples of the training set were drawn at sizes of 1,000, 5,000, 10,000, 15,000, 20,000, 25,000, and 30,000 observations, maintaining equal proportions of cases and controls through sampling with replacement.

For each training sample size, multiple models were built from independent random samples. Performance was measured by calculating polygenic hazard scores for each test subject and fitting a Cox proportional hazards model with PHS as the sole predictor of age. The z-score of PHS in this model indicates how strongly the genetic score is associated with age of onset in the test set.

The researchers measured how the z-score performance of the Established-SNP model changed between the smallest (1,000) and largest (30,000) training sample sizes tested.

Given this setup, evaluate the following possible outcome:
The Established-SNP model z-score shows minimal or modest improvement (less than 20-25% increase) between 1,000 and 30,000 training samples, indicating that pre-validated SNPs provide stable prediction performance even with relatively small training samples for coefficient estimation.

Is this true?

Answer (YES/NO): NO